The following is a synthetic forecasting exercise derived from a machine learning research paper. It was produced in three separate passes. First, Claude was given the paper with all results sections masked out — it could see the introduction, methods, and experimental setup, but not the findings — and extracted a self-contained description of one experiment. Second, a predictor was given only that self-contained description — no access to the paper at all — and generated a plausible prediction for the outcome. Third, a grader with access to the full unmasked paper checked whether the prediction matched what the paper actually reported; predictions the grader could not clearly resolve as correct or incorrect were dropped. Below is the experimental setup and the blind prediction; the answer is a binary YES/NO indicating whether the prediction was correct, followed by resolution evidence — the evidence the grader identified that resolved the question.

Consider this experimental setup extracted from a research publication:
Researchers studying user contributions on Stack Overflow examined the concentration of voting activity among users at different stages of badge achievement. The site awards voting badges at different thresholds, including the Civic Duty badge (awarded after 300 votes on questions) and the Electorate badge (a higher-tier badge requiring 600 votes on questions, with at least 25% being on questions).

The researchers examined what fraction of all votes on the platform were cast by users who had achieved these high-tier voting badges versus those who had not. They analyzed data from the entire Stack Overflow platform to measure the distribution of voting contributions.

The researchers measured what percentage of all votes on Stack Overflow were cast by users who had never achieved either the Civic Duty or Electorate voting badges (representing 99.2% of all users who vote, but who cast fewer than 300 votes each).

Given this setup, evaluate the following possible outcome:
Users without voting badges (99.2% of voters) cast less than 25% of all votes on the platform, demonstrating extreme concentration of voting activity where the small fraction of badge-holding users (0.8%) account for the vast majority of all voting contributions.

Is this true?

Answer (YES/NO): NO